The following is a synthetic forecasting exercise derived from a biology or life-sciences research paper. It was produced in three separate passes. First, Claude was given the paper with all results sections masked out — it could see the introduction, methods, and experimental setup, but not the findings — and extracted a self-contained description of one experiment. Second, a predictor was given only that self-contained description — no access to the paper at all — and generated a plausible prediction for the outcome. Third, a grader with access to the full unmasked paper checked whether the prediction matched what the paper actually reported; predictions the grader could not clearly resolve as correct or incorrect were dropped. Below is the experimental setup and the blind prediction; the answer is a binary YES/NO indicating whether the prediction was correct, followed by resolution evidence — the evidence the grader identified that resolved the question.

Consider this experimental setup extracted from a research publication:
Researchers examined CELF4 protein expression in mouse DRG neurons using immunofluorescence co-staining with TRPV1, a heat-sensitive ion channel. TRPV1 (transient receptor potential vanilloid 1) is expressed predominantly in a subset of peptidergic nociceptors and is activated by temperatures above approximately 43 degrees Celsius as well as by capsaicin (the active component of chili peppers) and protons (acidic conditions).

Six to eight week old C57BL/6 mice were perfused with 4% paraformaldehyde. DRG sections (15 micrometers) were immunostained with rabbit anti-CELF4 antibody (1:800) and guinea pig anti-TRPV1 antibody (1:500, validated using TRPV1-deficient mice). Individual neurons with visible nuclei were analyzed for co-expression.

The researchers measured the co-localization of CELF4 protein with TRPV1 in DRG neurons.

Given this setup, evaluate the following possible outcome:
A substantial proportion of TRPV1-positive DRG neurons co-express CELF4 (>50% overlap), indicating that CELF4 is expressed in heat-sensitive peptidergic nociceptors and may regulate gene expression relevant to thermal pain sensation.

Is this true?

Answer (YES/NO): YES